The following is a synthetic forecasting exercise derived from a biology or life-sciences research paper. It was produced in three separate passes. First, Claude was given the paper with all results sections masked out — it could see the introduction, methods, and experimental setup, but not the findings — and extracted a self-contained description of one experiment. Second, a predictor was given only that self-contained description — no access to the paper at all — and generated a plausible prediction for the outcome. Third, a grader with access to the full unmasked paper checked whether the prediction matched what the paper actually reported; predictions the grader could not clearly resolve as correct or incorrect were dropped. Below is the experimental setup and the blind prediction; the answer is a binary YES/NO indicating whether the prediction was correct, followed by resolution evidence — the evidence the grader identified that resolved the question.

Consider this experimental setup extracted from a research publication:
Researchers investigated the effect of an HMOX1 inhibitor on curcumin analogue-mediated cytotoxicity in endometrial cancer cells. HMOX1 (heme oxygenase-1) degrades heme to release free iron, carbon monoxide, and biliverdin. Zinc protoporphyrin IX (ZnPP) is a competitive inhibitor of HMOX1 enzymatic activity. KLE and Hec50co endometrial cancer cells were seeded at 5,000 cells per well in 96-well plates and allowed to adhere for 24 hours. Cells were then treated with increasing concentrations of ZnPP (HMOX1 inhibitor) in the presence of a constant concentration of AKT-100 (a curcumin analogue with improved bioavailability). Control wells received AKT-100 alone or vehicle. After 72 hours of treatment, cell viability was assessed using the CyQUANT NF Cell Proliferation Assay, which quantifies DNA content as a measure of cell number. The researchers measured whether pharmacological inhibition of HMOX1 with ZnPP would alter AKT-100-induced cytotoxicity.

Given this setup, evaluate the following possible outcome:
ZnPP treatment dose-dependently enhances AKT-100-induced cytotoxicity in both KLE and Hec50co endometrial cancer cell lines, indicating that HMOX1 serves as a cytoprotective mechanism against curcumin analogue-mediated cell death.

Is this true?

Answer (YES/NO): NO